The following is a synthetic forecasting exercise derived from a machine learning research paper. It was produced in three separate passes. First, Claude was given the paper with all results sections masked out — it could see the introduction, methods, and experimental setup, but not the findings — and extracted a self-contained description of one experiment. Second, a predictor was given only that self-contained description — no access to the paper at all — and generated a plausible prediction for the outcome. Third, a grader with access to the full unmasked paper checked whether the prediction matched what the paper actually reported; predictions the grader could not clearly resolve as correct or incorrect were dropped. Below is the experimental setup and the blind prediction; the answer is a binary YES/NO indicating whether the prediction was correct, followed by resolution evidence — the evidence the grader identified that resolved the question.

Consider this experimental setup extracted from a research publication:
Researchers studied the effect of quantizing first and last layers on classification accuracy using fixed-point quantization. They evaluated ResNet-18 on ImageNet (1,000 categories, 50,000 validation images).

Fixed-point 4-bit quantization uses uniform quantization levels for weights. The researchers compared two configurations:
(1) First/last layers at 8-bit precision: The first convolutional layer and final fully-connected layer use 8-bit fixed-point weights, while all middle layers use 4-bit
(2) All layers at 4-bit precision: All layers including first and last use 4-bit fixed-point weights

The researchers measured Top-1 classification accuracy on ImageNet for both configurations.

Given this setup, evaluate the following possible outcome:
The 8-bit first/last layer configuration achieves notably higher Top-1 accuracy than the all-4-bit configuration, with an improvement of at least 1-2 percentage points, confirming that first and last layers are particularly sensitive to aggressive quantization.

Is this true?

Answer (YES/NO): YES